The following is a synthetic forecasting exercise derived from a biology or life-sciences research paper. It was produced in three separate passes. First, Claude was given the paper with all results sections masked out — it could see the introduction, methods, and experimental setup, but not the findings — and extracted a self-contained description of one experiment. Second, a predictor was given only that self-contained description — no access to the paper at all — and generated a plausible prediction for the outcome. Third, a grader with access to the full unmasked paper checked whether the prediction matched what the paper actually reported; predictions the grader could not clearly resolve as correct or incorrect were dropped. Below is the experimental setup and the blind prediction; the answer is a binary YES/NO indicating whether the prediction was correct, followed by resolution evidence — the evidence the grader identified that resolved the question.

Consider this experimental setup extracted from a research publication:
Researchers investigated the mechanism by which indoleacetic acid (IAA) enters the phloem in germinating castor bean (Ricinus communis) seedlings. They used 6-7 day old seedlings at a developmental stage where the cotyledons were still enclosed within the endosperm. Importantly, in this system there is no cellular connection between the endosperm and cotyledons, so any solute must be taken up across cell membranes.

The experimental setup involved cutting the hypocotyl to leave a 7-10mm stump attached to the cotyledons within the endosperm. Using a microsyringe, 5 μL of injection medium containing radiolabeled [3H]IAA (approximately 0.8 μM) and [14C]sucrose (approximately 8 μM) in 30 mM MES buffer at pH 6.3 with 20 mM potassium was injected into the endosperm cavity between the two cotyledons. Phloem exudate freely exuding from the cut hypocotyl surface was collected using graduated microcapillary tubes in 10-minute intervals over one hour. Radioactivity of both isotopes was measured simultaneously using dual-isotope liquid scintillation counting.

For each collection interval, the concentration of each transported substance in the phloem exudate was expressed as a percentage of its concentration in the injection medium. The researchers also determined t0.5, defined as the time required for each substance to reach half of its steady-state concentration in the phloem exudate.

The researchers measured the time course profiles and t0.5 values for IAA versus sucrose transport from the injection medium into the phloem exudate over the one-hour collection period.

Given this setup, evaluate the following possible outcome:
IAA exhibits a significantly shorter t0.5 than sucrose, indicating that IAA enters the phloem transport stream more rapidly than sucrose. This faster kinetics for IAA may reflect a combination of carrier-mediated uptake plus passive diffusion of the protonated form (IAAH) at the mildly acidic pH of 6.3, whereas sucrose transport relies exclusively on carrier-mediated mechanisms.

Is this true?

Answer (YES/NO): NO